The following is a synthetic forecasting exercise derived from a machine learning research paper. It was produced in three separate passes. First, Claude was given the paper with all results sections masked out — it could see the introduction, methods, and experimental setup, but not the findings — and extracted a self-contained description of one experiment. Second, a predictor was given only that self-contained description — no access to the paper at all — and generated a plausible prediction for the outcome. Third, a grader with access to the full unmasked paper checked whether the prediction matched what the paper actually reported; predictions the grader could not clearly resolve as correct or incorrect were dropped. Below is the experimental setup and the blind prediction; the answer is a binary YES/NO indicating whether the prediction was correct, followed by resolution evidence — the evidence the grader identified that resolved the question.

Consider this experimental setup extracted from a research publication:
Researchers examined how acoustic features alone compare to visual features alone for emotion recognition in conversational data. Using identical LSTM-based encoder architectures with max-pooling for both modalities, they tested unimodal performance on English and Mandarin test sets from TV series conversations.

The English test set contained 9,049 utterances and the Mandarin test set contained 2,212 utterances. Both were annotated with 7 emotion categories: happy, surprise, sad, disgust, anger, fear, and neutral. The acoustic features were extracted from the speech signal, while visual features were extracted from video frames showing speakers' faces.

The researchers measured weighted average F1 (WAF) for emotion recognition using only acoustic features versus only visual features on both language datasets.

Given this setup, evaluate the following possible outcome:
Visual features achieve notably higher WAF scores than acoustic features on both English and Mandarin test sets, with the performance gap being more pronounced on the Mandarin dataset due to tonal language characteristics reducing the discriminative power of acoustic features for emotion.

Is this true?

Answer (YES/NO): NO